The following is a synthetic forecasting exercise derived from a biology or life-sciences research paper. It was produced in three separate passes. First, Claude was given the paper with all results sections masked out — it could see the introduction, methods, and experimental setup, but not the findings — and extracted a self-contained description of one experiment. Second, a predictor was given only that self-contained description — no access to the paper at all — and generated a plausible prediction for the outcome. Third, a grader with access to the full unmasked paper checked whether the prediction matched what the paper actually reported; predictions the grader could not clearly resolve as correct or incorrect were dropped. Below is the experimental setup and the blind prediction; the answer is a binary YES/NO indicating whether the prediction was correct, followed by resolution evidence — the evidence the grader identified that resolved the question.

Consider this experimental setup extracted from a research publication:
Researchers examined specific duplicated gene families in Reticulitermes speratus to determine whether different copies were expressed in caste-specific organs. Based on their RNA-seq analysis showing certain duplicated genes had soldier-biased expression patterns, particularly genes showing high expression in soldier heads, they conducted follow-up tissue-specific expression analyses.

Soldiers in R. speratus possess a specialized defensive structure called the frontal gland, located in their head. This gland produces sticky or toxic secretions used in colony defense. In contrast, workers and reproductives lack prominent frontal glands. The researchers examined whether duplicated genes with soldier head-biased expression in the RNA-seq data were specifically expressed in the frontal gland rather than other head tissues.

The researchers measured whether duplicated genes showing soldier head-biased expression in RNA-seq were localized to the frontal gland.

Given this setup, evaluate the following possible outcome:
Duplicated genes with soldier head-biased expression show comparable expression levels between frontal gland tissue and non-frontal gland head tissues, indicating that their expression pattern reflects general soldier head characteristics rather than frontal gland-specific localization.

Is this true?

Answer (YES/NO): NO